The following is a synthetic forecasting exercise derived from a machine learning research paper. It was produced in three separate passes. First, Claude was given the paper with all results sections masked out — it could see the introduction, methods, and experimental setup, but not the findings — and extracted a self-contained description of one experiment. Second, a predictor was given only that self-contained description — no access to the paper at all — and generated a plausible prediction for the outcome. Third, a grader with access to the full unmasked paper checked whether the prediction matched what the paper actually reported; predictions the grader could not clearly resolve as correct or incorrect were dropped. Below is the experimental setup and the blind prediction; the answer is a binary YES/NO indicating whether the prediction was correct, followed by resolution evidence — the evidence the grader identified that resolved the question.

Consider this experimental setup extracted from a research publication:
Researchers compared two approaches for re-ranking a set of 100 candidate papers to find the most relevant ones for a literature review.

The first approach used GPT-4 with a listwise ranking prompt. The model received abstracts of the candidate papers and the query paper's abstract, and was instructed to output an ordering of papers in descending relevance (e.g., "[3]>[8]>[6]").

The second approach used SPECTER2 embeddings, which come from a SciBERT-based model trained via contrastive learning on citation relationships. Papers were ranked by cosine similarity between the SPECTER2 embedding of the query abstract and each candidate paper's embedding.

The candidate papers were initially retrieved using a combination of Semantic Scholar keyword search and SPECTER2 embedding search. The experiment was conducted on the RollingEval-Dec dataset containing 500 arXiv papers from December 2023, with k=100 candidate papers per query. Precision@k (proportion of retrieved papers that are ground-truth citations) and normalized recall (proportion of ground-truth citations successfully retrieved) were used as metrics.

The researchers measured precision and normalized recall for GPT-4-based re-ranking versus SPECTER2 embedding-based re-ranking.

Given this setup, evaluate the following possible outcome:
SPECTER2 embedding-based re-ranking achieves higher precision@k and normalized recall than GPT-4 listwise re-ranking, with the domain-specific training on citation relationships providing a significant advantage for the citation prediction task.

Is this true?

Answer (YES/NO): YES